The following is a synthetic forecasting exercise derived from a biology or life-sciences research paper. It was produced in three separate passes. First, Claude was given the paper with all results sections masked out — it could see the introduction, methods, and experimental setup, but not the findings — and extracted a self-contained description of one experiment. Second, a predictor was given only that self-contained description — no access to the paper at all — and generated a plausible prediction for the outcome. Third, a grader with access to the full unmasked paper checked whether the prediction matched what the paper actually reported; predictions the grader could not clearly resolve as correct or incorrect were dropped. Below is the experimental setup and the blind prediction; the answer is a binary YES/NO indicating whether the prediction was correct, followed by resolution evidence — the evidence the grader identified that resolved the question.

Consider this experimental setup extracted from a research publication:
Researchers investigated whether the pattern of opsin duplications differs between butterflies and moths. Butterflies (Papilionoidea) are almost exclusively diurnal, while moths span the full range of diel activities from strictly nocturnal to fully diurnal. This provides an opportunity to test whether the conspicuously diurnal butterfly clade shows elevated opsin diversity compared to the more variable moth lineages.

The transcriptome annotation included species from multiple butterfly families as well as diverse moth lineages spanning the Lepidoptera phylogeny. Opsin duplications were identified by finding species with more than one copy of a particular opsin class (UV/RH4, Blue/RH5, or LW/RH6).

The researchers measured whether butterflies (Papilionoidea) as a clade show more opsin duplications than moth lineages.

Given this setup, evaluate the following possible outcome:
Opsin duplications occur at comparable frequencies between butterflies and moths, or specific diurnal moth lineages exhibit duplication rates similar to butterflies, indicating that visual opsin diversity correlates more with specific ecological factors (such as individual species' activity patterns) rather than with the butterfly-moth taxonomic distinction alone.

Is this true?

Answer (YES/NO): YES